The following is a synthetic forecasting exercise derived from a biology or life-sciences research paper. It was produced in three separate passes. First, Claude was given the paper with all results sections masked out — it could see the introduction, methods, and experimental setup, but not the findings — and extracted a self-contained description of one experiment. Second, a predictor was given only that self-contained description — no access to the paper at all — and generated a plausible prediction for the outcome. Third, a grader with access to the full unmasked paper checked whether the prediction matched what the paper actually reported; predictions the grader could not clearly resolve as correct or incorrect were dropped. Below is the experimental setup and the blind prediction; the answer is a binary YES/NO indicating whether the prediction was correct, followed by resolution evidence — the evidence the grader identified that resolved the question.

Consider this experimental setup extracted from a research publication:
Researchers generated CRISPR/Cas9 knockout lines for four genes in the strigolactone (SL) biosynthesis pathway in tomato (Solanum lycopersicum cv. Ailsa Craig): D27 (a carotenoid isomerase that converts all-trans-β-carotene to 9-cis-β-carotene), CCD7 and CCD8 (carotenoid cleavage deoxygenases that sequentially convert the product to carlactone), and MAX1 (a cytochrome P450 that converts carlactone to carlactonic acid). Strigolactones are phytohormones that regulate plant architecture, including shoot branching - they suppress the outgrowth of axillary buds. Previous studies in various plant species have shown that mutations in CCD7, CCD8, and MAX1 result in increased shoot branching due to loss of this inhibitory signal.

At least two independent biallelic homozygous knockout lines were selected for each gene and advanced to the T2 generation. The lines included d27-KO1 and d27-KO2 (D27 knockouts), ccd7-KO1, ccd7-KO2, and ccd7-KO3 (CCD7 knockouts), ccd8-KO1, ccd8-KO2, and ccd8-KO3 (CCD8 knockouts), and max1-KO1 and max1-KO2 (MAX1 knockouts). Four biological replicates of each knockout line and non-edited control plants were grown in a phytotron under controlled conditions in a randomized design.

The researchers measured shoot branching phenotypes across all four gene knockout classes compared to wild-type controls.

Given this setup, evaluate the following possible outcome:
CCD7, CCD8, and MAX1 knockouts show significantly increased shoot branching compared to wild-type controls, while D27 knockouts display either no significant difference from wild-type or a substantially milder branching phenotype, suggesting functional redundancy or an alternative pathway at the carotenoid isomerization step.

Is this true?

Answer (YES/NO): YES